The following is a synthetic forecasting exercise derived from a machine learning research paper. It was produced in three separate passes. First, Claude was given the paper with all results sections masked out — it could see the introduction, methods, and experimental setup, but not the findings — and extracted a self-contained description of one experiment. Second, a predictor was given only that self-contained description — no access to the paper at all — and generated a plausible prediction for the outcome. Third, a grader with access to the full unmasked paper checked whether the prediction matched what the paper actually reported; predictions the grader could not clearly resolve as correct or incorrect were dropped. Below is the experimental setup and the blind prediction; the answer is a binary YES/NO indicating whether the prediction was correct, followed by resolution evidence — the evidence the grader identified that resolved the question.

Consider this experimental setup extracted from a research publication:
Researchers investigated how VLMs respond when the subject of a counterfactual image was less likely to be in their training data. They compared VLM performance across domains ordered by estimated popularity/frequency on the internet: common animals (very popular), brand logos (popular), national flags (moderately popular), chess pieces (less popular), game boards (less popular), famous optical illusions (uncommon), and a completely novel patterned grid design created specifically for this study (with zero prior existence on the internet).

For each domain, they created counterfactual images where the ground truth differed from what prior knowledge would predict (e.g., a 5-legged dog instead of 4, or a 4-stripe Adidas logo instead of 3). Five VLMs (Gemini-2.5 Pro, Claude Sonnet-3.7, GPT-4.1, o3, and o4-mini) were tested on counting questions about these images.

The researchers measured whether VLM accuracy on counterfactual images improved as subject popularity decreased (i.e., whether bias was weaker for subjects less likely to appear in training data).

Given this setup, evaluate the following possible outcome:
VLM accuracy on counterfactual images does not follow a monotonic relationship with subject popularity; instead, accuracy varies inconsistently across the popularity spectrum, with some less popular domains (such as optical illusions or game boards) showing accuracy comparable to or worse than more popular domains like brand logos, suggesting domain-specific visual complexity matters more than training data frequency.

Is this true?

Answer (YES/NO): NO